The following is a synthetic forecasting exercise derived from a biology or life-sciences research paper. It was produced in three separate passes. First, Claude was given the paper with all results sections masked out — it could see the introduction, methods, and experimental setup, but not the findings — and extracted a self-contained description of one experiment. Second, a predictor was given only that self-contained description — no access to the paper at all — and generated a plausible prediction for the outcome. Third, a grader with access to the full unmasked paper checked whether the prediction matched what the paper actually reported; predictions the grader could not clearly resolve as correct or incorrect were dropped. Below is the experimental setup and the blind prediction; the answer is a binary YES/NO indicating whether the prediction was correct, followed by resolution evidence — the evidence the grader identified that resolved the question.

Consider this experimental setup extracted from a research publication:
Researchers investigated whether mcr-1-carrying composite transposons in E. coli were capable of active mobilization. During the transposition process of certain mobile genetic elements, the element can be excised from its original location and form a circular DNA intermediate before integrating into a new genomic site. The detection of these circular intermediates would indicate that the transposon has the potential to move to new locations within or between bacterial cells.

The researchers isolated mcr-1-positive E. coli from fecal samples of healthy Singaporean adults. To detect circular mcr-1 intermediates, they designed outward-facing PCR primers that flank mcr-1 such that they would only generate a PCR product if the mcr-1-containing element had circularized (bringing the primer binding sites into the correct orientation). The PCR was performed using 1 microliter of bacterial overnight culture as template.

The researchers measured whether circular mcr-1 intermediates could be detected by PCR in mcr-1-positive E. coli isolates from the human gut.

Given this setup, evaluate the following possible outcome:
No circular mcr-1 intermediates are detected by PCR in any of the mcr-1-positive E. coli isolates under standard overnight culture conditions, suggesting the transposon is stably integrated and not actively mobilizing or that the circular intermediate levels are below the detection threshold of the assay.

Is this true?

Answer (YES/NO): NO